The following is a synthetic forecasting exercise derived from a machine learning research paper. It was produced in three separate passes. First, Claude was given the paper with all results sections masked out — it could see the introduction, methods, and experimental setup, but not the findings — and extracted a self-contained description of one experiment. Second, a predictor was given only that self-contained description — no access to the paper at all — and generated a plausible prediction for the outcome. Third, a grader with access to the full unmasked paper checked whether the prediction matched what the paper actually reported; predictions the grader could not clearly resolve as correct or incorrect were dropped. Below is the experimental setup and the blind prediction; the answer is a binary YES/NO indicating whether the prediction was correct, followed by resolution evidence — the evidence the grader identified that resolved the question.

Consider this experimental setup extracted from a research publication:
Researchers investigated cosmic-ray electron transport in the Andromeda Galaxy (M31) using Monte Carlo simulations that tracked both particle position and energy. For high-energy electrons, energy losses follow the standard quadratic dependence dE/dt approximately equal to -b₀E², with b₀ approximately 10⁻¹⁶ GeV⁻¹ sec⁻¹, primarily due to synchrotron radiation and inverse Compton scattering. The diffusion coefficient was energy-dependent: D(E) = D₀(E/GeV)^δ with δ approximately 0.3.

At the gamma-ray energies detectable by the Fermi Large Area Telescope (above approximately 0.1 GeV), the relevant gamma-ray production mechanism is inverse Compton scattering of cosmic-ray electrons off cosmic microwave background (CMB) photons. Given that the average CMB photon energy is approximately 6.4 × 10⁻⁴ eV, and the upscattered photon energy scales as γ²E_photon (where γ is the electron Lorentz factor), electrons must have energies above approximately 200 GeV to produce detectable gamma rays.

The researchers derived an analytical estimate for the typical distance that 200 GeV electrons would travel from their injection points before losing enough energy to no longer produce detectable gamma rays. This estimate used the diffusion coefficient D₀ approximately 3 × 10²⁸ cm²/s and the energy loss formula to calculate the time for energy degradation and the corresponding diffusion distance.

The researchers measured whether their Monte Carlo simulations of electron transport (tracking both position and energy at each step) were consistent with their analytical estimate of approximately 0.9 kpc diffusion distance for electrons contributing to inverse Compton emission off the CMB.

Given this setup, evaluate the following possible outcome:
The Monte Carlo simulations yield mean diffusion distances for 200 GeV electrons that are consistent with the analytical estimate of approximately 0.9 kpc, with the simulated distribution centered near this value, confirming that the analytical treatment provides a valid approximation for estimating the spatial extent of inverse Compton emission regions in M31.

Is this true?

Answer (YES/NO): YES